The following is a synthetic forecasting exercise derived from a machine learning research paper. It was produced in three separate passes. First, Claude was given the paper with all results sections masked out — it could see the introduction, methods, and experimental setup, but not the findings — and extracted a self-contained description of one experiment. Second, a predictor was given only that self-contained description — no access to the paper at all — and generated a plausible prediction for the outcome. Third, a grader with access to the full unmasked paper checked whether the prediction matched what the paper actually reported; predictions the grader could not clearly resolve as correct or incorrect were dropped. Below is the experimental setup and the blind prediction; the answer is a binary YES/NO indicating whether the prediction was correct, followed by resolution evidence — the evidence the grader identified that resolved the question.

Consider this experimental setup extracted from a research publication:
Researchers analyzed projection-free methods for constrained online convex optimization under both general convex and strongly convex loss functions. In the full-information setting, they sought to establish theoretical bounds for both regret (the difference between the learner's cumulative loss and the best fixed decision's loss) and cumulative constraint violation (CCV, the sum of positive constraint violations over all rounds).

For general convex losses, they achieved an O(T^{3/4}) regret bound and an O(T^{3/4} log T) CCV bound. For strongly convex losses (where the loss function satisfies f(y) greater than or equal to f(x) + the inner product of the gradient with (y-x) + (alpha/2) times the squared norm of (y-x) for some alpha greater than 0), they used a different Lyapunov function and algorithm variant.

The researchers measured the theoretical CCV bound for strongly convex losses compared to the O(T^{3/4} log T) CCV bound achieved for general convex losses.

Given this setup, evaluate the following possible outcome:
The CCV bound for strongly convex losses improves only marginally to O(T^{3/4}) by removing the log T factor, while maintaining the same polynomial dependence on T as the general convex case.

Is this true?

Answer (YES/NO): NO